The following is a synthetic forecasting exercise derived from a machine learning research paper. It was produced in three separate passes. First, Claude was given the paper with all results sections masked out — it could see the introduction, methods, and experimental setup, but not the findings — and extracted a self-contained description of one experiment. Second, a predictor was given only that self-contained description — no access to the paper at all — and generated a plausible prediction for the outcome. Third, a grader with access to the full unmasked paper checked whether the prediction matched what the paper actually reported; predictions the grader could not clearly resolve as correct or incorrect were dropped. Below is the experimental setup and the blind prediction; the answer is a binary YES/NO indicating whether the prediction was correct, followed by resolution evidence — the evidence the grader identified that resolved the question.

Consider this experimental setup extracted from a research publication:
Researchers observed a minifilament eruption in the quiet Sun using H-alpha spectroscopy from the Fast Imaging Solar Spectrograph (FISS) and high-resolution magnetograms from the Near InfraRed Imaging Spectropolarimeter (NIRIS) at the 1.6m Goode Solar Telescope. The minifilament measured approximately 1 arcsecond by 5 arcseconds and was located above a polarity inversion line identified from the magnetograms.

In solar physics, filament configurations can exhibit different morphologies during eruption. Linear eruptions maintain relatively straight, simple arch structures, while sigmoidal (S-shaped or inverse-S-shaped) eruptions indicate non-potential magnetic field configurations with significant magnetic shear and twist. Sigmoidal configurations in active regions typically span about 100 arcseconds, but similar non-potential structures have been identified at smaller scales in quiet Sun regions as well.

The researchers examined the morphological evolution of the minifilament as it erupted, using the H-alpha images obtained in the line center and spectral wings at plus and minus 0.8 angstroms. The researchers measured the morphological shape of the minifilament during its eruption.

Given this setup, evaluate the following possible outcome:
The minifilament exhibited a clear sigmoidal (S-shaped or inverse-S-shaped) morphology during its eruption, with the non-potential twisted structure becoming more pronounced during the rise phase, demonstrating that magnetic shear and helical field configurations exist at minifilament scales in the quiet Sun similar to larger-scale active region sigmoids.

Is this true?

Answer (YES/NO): NO